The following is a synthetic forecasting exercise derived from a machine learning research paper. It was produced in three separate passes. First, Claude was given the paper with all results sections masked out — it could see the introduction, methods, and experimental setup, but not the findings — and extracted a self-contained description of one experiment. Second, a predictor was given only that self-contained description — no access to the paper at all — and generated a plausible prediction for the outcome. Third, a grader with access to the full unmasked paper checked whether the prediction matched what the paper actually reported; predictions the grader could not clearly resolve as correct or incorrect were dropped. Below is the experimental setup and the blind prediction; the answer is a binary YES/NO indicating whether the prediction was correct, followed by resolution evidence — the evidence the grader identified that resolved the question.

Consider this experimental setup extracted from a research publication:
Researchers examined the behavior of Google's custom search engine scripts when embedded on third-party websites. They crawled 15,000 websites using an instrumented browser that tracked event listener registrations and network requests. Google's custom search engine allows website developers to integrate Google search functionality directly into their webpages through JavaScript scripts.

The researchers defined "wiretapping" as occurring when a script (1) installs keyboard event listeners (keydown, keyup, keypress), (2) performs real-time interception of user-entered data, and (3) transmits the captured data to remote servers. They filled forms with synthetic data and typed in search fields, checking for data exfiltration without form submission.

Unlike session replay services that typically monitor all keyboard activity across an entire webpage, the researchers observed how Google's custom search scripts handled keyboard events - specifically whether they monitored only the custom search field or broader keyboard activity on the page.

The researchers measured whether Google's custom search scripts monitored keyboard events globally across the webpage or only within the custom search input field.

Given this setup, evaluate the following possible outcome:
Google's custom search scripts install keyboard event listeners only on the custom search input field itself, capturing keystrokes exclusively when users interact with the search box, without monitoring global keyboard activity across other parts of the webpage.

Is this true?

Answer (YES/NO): YES